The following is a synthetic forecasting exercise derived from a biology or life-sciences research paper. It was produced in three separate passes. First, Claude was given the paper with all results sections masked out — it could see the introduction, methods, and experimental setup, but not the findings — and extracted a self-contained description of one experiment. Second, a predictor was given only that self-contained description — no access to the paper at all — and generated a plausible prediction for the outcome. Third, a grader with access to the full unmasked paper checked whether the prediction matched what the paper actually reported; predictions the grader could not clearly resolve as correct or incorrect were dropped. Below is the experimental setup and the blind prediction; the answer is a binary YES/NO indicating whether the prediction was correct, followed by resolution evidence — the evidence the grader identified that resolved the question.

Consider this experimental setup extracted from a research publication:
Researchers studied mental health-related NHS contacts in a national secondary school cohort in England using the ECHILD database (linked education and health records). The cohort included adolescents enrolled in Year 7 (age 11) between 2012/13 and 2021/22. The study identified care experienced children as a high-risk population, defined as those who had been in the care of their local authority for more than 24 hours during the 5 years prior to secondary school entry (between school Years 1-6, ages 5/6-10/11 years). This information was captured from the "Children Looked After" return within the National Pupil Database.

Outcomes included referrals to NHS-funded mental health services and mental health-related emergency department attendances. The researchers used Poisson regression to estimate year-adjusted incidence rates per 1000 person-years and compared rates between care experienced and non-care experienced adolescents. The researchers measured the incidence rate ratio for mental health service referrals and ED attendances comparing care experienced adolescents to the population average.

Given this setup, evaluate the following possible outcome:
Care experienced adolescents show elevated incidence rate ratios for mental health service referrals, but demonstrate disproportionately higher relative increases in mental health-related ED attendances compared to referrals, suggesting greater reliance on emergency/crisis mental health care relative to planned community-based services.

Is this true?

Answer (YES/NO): NO